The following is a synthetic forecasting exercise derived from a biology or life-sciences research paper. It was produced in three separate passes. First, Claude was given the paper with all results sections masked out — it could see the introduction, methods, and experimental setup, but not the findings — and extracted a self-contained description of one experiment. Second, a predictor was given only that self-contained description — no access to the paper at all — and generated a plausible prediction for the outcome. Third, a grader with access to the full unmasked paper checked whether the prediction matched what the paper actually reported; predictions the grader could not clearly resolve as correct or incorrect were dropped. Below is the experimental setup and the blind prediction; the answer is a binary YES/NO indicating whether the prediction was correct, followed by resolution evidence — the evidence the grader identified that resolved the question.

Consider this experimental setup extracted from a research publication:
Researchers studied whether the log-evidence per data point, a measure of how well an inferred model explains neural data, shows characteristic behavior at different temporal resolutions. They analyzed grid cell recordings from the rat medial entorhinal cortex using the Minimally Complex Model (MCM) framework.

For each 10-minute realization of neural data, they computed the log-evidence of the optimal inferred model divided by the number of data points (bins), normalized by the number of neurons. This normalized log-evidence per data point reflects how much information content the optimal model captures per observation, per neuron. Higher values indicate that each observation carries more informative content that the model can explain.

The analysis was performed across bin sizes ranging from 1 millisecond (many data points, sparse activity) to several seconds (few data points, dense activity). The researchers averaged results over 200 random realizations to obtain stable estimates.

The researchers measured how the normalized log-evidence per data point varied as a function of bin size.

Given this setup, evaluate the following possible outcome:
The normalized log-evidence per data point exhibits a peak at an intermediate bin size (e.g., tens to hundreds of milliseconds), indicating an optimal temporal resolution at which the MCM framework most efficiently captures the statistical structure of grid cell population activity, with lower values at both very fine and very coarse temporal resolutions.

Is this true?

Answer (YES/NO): YES